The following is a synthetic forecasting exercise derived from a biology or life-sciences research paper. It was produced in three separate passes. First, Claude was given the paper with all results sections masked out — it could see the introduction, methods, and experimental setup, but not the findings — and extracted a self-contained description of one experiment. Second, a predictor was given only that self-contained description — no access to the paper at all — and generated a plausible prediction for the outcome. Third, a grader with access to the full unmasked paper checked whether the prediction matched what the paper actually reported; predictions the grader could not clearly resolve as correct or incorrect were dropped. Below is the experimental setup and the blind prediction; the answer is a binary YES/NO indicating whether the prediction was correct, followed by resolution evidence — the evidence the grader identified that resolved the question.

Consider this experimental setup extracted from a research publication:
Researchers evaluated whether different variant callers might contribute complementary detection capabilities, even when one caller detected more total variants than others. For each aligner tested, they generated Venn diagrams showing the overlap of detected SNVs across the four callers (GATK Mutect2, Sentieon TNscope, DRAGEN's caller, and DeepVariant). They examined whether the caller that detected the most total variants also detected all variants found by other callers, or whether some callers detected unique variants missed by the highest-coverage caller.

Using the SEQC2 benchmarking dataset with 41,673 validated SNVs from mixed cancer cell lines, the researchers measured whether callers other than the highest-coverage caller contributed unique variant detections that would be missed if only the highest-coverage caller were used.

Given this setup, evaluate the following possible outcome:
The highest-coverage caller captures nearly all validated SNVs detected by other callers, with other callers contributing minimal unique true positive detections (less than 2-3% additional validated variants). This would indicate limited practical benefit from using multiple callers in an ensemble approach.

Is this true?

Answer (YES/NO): NO